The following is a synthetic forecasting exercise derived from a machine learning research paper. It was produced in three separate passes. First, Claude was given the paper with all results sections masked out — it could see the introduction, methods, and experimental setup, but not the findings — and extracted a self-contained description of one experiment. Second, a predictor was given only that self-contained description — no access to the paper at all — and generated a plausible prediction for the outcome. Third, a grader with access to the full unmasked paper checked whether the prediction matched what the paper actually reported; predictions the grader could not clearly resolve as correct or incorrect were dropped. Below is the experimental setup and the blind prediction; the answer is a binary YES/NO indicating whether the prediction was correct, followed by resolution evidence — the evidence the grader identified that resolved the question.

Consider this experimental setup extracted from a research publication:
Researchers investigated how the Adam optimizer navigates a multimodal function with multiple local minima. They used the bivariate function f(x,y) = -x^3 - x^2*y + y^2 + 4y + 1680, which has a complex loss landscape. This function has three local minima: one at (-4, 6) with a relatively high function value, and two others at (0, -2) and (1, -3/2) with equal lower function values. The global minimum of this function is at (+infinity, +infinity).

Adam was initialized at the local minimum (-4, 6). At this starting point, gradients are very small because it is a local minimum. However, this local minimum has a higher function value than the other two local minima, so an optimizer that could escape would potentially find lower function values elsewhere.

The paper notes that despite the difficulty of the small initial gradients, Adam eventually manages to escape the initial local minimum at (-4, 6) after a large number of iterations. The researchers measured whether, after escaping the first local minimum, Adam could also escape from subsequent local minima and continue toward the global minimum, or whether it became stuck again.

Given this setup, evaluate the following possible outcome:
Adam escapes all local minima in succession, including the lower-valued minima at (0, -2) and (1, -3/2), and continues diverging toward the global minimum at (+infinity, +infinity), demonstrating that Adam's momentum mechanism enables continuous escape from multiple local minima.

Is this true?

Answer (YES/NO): NO